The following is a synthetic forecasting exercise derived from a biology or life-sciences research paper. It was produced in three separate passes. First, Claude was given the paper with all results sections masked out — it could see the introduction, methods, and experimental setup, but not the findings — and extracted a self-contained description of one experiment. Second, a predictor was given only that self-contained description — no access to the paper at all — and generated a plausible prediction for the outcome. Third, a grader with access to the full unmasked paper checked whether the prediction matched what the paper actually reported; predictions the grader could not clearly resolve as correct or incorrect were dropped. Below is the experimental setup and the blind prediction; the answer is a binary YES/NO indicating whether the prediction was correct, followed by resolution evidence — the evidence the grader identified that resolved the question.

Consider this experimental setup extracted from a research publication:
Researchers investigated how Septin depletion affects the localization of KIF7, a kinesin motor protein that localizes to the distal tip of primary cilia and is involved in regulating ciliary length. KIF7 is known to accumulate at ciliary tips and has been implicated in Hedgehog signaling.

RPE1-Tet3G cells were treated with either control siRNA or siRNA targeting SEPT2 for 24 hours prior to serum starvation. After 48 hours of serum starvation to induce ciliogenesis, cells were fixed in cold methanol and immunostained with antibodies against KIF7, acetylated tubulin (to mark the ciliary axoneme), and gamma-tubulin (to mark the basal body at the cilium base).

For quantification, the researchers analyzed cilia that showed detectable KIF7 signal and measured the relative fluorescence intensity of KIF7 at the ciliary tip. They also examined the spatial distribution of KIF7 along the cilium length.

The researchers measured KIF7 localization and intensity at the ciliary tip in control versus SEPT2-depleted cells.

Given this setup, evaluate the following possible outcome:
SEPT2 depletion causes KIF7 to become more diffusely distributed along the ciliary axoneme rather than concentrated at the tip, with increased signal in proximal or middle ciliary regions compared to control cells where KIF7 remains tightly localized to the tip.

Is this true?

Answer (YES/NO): NO